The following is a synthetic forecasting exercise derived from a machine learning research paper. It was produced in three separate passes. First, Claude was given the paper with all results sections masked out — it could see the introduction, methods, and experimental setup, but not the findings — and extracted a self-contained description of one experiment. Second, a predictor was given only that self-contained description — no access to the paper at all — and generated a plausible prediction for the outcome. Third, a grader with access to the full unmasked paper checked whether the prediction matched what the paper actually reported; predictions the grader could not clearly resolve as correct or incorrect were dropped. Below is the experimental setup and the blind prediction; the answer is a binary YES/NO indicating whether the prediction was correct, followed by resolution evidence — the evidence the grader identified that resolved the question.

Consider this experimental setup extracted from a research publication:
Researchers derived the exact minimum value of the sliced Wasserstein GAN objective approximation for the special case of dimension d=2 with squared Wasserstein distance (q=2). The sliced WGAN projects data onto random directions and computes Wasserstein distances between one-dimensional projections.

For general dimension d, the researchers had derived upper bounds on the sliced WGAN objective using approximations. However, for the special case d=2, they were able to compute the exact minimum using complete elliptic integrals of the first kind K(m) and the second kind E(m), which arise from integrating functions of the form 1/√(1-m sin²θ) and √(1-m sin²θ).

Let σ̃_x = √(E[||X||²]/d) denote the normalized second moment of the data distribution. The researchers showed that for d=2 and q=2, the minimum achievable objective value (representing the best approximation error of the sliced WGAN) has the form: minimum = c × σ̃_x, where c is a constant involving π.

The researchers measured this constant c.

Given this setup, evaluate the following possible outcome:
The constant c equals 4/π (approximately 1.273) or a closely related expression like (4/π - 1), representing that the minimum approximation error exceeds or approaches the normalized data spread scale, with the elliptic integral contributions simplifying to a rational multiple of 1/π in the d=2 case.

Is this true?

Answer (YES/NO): NO